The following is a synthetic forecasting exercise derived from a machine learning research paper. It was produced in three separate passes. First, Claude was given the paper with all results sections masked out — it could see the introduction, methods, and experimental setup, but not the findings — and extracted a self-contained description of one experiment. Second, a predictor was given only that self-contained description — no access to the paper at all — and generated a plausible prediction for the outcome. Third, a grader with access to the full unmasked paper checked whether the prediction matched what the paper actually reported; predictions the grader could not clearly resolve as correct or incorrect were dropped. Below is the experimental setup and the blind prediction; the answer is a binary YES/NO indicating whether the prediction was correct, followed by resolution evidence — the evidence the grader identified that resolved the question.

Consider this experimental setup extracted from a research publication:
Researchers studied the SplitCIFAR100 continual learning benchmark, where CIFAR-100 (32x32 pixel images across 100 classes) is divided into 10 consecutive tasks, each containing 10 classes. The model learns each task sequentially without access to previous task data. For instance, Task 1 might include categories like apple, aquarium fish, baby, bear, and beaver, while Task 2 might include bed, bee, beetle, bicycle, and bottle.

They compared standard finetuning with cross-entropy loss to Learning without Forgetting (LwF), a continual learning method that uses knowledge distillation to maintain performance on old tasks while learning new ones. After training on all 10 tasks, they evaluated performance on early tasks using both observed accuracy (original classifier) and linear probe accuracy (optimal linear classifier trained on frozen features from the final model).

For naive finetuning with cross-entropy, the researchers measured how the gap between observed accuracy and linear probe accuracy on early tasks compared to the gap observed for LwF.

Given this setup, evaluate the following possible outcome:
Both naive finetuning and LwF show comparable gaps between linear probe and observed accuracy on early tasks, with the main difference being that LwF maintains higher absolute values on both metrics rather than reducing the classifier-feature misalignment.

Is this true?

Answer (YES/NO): NO